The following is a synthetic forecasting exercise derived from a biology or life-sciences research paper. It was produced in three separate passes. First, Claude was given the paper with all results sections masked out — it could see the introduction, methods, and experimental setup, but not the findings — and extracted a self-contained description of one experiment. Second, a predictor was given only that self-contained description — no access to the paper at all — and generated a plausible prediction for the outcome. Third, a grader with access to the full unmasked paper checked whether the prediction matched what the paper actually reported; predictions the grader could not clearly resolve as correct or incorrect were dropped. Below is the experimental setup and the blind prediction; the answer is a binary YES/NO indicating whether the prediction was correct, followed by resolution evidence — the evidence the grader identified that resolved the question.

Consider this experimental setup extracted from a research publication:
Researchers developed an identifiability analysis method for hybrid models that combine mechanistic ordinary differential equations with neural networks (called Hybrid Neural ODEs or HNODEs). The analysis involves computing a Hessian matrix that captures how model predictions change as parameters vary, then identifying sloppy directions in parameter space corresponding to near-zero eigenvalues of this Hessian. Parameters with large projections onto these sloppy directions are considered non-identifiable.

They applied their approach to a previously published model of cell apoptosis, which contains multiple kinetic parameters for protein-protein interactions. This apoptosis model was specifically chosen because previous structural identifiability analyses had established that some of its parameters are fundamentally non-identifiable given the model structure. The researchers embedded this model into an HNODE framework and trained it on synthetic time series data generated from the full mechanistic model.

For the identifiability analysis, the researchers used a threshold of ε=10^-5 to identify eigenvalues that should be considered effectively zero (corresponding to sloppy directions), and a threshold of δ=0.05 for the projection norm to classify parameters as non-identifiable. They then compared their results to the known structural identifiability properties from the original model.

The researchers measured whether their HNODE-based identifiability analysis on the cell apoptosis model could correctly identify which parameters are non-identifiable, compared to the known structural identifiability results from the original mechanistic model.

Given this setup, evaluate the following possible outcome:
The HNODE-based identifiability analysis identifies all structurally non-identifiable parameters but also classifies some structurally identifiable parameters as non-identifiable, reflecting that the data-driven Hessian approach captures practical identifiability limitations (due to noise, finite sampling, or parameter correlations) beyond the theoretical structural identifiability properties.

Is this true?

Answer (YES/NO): NO